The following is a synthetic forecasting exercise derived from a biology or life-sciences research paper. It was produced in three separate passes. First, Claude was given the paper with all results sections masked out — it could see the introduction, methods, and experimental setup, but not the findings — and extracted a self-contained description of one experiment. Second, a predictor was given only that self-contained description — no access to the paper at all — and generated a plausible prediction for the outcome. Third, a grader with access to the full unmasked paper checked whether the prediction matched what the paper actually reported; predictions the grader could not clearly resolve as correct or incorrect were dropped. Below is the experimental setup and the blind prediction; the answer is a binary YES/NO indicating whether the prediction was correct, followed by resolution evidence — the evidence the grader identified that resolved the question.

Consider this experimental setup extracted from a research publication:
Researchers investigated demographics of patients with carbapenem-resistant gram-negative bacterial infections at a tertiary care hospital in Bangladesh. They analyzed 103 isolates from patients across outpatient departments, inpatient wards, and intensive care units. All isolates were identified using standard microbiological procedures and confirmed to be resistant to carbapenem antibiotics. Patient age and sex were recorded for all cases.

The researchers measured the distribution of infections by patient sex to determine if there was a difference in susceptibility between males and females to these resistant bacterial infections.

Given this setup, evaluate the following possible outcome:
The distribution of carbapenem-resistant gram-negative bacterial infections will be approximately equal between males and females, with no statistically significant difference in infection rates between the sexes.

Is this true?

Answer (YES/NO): NO